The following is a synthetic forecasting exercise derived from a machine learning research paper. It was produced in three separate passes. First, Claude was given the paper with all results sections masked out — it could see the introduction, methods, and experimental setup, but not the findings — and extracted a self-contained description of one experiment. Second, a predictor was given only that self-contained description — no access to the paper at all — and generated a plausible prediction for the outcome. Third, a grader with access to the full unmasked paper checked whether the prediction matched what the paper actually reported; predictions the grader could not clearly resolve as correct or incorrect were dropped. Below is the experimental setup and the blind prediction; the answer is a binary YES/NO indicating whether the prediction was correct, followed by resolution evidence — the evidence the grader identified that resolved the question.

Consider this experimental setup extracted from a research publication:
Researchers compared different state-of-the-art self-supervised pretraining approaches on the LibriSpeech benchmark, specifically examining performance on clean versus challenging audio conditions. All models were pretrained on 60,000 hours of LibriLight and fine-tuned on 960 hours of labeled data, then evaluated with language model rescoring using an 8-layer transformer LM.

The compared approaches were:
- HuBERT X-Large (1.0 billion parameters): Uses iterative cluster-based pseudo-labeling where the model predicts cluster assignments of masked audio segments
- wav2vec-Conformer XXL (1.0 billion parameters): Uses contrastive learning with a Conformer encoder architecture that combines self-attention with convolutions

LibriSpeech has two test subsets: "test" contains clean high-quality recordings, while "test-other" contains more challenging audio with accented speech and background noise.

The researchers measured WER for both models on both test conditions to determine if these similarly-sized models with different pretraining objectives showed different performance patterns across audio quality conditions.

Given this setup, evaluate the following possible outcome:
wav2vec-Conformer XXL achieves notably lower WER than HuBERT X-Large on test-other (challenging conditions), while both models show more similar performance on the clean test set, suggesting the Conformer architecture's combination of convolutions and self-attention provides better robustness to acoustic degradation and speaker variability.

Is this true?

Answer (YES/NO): NO